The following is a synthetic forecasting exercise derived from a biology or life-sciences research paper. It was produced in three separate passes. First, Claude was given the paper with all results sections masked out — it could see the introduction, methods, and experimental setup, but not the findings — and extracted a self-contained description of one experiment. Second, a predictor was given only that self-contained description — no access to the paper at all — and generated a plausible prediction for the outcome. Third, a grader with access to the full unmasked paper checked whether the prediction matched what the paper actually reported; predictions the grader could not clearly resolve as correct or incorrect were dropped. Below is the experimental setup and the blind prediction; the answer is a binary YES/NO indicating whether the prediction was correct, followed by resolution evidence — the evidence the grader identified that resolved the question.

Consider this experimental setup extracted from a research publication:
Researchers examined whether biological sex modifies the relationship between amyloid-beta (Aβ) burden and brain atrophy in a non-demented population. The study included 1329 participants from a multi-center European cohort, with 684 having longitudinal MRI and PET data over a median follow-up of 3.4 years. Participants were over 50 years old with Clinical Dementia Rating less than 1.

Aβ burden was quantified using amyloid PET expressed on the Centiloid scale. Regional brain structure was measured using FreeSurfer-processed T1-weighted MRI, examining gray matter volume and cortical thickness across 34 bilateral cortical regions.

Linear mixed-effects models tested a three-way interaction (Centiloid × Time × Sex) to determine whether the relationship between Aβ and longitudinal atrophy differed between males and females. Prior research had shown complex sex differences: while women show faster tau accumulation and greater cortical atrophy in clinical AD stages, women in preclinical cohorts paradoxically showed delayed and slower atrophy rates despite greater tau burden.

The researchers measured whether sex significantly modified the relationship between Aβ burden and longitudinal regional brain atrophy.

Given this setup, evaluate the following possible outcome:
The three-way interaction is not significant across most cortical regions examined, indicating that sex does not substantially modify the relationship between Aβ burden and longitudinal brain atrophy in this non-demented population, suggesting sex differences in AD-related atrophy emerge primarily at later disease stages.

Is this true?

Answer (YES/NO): YES